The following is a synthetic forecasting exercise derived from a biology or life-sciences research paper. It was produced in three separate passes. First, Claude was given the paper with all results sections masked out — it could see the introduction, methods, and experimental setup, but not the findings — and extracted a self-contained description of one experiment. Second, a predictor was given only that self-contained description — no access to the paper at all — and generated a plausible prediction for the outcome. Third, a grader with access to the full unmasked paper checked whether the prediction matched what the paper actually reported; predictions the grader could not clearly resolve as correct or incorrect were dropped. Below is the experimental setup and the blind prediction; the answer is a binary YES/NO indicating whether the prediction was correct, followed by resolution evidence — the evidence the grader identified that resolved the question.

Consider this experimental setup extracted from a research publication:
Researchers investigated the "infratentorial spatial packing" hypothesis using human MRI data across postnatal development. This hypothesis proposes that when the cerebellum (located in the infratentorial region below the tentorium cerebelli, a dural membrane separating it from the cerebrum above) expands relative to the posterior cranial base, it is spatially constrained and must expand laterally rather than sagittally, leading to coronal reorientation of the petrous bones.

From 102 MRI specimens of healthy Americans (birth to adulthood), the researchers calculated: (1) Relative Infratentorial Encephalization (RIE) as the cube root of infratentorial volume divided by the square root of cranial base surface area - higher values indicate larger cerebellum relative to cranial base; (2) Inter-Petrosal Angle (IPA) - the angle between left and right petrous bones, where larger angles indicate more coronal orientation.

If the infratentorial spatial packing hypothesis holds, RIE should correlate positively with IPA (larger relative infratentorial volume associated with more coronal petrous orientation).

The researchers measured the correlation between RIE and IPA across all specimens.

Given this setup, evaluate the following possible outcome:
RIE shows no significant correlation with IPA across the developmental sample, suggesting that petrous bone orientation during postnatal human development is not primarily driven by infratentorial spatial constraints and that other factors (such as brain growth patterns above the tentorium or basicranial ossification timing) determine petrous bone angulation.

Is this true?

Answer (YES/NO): NO